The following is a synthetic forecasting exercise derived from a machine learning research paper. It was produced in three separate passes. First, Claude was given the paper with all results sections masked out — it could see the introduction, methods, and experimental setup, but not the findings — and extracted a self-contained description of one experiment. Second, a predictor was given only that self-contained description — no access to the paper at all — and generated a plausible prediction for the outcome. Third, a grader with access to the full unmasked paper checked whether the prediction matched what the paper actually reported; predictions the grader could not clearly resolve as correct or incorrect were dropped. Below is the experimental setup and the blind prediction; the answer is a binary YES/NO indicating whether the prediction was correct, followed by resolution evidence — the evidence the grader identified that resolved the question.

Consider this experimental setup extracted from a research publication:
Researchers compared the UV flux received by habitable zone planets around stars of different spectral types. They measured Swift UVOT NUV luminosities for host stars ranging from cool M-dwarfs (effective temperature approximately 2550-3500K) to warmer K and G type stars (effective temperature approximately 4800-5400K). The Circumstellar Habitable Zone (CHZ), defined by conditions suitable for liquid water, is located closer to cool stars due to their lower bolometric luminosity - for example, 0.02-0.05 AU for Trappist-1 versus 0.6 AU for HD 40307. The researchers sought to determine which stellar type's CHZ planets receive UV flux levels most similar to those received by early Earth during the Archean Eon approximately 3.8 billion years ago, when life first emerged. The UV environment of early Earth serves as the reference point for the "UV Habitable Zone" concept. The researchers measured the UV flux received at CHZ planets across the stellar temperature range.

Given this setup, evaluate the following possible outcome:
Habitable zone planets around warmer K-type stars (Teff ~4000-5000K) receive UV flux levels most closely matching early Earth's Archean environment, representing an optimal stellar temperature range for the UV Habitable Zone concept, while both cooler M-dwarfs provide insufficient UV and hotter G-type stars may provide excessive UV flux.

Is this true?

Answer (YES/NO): NO